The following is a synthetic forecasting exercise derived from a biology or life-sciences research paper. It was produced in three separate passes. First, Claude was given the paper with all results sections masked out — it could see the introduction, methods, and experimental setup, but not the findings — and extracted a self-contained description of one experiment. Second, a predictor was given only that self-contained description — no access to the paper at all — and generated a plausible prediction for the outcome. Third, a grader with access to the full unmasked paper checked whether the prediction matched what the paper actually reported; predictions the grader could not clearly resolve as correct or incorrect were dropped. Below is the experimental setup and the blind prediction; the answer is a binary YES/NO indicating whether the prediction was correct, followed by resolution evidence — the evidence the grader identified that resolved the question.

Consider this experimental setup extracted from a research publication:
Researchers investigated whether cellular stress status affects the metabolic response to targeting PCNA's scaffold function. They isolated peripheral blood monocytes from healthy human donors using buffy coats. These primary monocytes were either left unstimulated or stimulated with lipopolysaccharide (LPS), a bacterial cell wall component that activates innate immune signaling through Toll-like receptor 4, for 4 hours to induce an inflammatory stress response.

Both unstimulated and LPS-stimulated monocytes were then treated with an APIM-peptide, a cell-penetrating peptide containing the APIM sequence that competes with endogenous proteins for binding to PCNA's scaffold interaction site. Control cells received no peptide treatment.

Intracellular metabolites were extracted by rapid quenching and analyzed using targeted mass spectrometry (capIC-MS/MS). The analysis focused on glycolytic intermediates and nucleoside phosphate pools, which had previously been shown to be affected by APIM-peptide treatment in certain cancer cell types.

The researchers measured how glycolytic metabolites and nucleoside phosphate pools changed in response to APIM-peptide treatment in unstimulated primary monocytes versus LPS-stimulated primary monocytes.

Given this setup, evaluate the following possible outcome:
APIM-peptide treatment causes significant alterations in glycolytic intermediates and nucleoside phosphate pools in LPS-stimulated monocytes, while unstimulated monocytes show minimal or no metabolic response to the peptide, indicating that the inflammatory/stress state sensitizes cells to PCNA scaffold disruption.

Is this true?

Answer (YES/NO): NO